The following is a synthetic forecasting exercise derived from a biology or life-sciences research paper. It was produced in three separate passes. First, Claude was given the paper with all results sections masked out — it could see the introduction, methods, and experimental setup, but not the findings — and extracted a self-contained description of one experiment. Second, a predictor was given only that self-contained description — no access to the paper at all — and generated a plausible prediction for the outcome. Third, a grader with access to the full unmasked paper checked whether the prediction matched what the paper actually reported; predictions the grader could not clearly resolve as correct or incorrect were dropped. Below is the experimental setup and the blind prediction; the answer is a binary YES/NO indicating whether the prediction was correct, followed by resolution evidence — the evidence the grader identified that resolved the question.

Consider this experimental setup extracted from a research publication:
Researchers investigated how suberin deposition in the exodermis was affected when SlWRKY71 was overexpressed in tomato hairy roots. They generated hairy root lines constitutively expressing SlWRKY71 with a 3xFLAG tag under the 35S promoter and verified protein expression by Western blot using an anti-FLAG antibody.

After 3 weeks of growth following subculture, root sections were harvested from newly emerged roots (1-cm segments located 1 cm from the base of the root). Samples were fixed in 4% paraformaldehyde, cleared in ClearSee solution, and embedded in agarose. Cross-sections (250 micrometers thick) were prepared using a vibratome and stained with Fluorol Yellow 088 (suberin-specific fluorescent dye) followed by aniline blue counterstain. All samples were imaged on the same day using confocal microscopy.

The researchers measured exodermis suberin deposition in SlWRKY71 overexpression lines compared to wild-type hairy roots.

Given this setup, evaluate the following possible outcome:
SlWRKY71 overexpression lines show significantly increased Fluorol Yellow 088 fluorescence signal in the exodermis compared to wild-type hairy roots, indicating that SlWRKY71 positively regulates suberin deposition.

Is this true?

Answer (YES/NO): NO